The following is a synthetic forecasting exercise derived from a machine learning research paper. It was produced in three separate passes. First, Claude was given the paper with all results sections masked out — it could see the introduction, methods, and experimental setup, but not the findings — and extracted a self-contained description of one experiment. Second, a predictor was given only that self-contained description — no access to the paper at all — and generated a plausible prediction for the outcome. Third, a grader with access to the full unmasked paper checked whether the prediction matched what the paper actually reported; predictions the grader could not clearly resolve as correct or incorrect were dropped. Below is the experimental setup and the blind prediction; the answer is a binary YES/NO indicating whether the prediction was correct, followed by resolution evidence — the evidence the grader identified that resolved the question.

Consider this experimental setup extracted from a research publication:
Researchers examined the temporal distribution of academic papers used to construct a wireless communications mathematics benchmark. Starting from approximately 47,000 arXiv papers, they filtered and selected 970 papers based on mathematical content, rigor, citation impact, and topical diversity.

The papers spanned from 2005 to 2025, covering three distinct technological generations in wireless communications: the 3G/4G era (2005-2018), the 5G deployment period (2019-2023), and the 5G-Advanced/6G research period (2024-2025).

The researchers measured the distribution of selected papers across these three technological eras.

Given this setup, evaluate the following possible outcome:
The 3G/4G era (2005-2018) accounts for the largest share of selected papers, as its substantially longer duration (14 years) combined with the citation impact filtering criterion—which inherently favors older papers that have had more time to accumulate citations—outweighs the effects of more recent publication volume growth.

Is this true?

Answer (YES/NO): NO